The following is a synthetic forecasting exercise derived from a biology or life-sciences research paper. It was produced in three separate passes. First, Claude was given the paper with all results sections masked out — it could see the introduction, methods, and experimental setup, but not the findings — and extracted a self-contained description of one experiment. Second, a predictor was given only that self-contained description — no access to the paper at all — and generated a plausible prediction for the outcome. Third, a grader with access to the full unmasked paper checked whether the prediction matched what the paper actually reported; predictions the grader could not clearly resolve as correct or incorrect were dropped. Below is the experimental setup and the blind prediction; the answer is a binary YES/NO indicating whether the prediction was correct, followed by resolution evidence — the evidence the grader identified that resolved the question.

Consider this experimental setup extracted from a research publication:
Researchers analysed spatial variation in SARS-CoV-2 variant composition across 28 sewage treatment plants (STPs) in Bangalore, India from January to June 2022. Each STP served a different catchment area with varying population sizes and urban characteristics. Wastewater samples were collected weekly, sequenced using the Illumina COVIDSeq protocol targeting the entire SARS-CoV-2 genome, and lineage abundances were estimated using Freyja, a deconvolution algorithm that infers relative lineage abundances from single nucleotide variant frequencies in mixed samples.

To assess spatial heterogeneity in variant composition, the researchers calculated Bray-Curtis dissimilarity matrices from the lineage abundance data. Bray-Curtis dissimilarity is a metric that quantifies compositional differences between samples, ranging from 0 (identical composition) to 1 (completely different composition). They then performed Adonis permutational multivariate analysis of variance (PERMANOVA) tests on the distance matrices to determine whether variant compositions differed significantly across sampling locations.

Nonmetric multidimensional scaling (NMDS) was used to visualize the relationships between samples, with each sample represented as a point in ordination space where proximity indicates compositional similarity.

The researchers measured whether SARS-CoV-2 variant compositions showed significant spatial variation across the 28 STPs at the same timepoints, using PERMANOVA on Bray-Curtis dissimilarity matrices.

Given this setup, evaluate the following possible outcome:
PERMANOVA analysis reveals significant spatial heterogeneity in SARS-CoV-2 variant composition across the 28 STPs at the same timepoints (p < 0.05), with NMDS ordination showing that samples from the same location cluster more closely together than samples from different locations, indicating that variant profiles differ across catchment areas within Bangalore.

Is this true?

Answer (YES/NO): NO